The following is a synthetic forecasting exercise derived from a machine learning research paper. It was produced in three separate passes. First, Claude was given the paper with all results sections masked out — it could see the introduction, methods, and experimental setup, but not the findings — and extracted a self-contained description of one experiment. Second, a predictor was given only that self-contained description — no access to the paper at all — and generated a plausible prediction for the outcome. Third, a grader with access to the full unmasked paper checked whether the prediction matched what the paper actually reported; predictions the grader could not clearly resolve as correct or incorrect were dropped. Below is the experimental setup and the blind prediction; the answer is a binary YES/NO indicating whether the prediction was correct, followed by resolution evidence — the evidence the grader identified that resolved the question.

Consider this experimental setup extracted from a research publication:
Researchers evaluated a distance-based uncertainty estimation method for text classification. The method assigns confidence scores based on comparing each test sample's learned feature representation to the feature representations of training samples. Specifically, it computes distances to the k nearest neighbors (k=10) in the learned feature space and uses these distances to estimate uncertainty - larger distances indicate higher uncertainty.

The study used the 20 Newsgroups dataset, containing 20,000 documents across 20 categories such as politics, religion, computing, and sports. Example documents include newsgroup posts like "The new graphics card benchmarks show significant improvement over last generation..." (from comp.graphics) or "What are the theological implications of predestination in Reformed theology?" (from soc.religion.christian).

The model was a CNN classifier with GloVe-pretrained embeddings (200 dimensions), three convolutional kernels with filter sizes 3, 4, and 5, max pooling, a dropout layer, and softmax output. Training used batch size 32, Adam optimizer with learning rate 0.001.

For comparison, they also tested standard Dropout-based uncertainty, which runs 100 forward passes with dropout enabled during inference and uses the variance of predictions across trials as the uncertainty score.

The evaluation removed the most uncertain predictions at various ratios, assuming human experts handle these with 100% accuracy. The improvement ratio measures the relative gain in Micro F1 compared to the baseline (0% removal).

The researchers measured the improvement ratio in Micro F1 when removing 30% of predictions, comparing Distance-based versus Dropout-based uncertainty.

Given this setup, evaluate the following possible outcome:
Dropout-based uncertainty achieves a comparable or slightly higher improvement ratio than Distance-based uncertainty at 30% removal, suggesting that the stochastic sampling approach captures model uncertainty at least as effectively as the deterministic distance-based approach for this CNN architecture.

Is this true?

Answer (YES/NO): NO